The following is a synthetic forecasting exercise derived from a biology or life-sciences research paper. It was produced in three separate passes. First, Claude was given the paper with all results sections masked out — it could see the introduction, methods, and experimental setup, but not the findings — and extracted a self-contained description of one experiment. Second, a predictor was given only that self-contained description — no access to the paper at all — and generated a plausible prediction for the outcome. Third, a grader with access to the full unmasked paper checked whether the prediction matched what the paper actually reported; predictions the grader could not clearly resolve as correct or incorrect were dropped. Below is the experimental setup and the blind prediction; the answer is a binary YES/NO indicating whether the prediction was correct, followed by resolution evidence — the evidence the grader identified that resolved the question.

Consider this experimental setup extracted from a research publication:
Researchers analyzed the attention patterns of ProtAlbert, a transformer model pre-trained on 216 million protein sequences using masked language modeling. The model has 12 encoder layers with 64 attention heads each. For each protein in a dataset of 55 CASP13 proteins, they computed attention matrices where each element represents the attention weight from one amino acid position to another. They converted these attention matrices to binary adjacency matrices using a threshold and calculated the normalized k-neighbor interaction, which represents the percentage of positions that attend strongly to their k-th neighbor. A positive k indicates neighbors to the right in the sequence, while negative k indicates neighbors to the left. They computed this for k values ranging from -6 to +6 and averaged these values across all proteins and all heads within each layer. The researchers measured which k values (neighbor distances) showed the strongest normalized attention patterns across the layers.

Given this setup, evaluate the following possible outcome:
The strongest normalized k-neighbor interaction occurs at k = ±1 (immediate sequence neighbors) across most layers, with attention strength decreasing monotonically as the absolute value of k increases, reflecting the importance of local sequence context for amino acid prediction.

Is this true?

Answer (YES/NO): NO